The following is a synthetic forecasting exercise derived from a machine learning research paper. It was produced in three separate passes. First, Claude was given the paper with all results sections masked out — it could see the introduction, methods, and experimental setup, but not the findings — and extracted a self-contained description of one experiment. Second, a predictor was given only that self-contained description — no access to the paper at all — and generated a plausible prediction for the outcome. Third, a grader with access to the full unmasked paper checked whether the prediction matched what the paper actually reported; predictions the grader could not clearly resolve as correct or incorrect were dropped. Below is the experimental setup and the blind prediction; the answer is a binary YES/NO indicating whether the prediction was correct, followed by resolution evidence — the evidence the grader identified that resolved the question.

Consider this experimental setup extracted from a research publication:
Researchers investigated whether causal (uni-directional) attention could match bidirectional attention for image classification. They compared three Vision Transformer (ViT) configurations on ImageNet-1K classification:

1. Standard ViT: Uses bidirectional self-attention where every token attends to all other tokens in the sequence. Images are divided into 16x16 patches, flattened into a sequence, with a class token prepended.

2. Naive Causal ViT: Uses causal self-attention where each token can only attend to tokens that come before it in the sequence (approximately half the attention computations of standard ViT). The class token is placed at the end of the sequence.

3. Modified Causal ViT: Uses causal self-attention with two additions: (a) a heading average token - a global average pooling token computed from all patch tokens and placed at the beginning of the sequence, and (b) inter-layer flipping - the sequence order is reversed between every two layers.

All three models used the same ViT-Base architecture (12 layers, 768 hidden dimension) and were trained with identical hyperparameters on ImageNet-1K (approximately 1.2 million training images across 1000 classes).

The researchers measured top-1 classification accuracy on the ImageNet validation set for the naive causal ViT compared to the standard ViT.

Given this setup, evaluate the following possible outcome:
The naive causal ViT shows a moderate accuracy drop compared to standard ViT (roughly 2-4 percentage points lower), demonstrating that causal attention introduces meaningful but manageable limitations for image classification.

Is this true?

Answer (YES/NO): NO